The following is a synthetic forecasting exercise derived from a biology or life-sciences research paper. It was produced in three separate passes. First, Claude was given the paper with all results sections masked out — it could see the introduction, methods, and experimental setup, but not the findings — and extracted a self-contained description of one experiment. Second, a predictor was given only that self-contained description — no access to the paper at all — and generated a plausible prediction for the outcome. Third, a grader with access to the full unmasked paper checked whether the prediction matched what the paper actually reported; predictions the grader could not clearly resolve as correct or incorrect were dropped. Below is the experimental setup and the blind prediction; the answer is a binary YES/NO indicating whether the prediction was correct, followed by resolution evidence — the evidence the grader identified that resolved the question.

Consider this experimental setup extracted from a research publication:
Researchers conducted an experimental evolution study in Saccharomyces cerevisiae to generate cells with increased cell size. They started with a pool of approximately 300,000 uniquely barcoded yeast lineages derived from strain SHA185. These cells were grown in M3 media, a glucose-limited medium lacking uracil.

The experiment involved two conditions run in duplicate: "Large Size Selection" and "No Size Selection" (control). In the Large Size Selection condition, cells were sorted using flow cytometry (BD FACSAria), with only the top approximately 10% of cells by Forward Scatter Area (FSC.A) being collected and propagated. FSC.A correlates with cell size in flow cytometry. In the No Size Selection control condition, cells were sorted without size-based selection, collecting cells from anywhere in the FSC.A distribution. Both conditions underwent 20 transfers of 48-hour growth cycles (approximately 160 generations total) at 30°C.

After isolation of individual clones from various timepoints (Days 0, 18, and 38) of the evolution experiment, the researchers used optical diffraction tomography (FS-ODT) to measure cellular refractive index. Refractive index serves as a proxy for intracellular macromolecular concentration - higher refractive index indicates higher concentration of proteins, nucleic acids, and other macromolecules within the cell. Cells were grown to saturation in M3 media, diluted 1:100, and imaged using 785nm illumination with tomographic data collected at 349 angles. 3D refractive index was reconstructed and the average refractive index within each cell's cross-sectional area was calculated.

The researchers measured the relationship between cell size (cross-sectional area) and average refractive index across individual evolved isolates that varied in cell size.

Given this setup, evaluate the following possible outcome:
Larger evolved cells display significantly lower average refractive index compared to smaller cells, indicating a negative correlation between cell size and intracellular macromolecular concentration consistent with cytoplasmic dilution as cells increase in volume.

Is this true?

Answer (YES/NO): YES